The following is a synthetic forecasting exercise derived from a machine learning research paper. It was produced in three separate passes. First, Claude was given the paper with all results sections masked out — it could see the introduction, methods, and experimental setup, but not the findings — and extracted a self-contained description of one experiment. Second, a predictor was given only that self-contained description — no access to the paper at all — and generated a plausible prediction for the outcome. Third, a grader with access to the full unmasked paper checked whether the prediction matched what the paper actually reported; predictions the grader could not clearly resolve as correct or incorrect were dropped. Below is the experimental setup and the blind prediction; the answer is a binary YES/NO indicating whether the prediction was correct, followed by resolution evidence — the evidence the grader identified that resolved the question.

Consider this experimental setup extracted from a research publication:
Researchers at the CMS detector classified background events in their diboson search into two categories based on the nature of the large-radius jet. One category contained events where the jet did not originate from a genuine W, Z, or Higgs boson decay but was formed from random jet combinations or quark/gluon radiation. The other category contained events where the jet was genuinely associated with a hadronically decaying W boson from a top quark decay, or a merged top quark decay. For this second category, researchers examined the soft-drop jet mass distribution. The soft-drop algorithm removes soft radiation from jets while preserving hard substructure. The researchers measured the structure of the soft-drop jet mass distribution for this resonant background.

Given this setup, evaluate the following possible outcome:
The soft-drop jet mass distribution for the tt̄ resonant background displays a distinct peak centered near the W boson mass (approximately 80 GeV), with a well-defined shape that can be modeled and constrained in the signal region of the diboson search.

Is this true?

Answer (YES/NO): YES